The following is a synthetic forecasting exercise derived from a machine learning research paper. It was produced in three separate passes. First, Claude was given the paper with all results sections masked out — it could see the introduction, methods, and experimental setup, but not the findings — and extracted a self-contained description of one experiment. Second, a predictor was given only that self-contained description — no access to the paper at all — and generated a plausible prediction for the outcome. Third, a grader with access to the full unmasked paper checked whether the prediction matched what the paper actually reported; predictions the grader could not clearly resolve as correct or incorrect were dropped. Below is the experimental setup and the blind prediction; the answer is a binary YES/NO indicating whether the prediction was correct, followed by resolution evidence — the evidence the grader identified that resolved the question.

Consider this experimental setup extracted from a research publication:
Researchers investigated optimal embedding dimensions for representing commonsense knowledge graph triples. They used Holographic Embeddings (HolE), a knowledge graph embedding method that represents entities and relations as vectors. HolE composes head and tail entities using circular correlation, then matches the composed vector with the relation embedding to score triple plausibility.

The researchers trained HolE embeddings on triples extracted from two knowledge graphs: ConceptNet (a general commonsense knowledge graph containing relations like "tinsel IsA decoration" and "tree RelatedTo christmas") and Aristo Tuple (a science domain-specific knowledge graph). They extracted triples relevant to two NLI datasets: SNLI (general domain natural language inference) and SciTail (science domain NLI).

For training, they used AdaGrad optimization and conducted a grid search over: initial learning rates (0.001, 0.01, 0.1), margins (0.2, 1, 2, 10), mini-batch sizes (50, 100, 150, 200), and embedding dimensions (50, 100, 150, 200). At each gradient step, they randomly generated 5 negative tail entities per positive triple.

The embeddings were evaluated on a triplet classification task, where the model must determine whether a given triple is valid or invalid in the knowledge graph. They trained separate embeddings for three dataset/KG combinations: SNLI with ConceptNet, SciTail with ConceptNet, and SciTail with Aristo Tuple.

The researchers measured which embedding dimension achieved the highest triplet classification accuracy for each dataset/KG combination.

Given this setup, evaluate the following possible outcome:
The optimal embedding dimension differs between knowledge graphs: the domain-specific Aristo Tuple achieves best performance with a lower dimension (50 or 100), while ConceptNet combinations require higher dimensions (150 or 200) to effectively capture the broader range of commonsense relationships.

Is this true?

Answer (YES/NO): NO